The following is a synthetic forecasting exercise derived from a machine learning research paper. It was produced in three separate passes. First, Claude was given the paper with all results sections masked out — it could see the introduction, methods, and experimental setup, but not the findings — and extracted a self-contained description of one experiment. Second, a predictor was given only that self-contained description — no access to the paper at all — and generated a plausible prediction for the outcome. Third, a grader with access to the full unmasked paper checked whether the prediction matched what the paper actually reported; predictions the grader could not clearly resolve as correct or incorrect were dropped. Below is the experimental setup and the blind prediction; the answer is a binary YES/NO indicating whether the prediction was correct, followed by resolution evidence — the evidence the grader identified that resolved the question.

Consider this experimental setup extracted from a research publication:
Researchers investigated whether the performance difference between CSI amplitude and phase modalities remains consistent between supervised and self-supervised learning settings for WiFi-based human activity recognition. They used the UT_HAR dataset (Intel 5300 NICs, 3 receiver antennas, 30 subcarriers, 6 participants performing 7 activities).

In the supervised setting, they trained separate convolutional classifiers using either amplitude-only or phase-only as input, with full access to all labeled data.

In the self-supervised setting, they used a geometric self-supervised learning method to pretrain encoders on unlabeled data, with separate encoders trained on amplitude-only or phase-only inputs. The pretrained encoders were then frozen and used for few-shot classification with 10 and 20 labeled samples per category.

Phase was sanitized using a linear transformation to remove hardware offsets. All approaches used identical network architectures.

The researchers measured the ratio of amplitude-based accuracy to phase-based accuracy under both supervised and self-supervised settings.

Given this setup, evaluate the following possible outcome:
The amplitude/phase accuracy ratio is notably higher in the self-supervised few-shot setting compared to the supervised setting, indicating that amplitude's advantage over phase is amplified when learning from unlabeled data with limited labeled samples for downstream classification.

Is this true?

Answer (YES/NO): YES